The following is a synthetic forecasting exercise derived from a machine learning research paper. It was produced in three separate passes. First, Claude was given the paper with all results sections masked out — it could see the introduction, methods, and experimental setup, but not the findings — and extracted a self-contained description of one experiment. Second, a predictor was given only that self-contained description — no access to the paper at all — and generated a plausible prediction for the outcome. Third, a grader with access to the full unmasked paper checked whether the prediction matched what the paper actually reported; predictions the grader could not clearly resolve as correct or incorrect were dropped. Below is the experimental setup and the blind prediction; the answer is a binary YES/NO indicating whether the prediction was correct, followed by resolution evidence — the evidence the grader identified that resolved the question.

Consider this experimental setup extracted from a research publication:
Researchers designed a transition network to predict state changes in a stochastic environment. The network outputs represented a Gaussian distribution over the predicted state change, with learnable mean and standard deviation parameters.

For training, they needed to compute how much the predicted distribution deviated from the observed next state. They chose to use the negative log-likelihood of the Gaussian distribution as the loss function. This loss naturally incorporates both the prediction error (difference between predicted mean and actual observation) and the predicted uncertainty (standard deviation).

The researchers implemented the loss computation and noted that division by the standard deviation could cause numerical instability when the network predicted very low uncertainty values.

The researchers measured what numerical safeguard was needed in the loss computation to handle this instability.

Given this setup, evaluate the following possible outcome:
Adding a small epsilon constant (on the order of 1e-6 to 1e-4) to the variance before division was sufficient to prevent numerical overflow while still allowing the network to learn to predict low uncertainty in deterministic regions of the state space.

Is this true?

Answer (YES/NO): NO